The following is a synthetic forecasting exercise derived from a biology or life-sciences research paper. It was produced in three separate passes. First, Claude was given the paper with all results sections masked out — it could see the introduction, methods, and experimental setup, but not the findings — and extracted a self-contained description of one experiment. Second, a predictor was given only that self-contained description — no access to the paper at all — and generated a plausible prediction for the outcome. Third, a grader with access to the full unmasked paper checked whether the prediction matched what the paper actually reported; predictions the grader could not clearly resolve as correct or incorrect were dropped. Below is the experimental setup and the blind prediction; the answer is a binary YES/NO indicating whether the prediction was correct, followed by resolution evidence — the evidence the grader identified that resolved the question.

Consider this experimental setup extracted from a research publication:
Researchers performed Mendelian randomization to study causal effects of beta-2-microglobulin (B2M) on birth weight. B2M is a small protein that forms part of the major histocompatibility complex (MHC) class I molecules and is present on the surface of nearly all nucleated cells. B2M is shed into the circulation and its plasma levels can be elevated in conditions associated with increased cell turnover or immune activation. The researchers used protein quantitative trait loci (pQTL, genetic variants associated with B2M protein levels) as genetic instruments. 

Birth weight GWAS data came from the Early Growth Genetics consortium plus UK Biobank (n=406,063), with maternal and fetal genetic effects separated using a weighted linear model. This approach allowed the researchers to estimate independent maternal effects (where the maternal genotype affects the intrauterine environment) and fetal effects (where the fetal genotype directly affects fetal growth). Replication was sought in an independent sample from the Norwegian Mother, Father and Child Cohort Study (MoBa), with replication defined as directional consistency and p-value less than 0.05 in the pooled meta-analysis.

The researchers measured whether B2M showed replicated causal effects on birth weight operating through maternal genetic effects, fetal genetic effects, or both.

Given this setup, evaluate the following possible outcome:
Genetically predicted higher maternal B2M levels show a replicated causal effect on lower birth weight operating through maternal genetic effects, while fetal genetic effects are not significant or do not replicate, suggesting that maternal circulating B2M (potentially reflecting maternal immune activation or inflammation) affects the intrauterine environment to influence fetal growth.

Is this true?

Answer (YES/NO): YES